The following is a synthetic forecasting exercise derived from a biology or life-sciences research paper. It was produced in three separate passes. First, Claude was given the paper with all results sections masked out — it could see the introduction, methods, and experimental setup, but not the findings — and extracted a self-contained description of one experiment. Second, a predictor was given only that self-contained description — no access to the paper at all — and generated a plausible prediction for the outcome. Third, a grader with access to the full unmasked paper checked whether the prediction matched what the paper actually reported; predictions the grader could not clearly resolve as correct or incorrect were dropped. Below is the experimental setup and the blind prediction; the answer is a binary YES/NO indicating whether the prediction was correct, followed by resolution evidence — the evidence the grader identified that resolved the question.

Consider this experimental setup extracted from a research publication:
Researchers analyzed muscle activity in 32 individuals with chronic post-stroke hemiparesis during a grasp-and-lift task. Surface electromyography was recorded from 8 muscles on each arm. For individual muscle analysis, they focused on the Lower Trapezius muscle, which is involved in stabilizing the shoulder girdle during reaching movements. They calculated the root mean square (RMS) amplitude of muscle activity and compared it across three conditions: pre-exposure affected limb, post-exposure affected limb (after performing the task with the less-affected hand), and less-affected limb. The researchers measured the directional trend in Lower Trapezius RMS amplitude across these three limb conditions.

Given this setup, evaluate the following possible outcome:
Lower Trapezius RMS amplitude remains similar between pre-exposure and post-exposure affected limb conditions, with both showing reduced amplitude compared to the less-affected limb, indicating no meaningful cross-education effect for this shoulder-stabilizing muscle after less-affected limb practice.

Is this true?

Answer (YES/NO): NO